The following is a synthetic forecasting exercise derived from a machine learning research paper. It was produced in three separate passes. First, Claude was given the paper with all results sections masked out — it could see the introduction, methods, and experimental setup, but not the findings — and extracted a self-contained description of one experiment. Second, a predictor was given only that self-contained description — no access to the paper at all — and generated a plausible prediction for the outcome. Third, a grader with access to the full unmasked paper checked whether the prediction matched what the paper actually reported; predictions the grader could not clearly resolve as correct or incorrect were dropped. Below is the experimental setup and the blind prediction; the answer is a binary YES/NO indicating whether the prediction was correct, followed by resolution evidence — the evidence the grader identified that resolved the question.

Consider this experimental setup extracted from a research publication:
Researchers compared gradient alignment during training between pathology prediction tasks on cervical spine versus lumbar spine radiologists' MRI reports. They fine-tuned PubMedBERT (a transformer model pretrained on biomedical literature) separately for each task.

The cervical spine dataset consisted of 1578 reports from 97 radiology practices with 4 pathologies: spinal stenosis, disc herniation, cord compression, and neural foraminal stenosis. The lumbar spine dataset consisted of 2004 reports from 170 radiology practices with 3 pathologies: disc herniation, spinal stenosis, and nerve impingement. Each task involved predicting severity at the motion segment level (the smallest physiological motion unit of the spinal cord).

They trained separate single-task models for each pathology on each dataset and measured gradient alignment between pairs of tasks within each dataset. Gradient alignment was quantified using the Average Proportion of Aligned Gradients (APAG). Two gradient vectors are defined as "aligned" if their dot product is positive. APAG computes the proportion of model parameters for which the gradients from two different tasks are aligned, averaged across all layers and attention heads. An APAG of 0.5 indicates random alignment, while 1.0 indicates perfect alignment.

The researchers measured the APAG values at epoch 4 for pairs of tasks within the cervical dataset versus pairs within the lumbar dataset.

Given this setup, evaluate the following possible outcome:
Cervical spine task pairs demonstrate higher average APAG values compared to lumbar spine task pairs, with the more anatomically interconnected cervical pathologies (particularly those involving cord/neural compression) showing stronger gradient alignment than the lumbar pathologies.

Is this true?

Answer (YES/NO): YES